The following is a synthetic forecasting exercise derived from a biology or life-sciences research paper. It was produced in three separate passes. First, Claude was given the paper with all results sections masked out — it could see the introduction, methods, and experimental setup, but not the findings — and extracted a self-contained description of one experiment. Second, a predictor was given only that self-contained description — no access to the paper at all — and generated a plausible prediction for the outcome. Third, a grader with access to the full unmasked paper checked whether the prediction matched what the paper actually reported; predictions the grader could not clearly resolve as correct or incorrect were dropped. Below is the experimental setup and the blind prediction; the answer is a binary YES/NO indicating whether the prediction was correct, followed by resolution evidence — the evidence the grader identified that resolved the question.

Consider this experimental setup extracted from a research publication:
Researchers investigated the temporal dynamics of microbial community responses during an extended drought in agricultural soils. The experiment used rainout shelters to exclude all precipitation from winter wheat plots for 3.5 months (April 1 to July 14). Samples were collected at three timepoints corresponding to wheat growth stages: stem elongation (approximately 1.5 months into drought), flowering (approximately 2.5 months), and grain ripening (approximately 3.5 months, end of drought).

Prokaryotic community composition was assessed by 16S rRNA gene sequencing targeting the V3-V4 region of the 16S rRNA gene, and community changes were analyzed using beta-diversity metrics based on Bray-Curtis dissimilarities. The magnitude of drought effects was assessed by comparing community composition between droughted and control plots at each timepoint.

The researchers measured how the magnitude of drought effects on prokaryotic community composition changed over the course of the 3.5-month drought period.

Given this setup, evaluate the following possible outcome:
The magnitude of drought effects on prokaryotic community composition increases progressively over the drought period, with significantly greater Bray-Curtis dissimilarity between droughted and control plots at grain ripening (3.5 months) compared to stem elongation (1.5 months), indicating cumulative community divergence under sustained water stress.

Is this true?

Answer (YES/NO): NO